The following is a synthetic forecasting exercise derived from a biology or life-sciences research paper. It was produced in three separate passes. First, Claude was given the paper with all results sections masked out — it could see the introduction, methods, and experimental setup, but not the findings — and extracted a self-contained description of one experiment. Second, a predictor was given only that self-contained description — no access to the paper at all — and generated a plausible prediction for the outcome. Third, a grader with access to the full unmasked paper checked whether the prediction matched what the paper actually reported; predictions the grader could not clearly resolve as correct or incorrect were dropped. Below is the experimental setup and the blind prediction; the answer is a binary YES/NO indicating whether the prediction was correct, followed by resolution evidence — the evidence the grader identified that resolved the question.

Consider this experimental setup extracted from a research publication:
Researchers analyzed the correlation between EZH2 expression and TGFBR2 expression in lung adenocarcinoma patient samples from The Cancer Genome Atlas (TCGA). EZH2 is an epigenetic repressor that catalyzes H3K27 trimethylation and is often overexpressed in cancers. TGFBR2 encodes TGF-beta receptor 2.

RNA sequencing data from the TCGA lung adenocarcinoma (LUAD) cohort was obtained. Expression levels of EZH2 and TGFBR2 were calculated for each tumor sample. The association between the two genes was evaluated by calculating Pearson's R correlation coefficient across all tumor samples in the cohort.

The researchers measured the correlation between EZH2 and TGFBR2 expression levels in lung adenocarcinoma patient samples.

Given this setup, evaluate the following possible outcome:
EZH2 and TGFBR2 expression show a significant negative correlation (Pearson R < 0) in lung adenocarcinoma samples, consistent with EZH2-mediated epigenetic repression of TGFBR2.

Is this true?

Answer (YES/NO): YES